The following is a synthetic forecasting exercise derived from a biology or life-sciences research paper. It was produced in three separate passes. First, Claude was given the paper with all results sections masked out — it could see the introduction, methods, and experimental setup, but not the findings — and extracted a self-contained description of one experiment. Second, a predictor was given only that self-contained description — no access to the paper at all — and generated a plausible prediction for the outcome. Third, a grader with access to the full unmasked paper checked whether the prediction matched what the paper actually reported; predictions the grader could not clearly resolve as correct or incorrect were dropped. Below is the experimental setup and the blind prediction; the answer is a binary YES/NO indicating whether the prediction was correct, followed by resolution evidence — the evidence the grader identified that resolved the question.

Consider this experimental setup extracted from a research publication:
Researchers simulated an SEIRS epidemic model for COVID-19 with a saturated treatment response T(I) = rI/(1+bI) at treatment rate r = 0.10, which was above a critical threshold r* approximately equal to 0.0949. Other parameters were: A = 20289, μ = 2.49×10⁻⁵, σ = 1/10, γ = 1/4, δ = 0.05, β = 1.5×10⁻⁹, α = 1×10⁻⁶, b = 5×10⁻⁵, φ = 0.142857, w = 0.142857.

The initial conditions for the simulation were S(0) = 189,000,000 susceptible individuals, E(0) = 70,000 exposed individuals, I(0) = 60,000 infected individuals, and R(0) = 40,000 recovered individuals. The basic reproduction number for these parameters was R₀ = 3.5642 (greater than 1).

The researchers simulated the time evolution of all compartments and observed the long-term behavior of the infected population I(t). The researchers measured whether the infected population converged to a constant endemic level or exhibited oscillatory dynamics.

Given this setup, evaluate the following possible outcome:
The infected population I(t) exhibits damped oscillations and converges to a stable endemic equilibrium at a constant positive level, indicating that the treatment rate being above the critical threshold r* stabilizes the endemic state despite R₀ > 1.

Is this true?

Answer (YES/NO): NO